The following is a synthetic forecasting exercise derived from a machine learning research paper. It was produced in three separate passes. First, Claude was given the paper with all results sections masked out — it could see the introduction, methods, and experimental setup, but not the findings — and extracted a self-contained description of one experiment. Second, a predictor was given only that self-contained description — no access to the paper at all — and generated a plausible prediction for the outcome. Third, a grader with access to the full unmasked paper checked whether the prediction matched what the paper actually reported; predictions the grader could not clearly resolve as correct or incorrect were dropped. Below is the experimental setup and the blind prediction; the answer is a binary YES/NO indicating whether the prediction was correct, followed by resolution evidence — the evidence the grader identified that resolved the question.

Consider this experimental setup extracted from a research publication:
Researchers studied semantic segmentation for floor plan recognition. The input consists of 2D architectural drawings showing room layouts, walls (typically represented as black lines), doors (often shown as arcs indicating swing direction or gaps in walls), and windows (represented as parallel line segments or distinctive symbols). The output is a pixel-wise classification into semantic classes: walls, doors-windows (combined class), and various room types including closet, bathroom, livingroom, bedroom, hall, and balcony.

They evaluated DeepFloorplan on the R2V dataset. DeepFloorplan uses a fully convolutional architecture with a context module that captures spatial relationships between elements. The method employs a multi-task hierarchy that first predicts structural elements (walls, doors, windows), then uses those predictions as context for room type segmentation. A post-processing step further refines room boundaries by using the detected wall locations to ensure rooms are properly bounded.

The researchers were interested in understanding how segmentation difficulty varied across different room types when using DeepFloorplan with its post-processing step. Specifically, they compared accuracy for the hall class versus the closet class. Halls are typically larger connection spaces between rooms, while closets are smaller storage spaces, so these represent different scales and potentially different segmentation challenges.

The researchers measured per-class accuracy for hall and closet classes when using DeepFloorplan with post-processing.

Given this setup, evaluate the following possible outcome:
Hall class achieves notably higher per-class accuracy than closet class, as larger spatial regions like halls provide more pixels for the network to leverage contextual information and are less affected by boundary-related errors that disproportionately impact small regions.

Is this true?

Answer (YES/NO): NO